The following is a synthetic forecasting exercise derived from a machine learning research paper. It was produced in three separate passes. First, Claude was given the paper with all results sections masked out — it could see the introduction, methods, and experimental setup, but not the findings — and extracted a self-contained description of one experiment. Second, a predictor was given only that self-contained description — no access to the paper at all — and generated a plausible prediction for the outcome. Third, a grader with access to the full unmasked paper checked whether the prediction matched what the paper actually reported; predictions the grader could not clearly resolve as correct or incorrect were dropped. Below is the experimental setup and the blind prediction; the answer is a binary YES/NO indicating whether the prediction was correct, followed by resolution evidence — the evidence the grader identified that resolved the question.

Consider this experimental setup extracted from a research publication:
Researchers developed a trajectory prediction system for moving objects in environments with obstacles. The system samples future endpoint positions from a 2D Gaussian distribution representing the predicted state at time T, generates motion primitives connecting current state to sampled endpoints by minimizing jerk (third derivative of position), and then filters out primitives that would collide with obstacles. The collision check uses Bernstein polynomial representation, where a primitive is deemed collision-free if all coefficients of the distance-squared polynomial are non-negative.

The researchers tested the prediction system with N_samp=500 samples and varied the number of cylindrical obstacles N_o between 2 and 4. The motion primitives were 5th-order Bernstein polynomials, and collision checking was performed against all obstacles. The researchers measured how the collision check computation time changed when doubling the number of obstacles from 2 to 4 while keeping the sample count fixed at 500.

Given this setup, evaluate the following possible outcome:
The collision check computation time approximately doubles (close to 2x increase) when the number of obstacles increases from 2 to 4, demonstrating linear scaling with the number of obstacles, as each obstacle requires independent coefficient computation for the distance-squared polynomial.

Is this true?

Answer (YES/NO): NO